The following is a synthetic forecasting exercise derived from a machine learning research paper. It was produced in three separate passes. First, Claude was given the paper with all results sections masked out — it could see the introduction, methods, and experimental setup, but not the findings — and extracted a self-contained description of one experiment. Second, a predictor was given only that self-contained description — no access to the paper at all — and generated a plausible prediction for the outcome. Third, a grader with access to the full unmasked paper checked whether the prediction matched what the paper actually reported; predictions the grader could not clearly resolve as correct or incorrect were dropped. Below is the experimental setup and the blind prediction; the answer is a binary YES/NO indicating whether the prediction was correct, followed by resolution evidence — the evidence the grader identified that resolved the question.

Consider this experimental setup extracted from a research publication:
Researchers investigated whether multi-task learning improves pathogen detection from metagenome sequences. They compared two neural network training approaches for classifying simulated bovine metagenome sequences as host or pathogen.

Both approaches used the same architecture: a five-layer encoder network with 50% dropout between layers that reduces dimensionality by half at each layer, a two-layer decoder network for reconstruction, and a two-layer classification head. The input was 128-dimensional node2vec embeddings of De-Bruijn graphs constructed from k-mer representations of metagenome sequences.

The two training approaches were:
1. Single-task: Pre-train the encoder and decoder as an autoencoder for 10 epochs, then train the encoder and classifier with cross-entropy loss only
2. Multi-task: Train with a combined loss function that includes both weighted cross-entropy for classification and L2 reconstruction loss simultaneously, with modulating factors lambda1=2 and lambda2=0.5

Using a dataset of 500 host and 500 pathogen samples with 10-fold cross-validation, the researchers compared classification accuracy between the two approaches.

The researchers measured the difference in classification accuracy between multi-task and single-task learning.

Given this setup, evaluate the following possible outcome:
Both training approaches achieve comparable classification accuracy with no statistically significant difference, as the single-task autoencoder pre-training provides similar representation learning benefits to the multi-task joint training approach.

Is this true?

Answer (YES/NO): NO